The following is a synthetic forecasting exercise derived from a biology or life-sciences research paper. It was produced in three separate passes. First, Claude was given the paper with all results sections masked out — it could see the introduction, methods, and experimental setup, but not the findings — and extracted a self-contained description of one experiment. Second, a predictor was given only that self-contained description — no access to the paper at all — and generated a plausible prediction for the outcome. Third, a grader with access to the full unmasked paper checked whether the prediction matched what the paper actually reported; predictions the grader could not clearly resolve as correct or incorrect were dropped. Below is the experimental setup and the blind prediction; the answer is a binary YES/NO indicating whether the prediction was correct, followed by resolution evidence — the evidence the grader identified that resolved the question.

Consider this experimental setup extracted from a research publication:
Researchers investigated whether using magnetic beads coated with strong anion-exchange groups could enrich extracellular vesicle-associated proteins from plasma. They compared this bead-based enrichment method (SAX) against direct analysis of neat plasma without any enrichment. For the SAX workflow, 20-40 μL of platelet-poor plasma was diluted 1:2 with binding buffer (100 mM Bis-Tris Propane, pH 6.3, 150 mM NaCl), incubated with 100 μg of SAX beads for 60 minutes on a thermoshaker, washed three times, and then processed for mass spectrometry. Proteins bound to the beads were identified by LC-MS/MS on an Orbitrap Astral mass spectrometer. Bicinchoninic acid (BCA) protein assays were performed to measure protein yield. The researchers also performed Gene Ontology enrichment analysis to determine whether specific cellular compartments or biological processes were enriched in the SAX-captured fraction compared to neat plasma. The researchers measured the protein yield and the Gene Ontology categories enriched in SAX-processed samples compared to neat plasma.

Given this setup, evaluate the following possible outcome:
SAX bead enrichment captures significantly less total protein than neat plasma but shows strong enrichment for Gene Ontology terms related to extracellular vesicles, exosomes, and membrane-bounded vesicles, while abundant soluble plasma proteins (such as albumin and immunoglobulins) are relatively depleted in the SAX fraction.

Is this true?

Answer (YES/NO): NO